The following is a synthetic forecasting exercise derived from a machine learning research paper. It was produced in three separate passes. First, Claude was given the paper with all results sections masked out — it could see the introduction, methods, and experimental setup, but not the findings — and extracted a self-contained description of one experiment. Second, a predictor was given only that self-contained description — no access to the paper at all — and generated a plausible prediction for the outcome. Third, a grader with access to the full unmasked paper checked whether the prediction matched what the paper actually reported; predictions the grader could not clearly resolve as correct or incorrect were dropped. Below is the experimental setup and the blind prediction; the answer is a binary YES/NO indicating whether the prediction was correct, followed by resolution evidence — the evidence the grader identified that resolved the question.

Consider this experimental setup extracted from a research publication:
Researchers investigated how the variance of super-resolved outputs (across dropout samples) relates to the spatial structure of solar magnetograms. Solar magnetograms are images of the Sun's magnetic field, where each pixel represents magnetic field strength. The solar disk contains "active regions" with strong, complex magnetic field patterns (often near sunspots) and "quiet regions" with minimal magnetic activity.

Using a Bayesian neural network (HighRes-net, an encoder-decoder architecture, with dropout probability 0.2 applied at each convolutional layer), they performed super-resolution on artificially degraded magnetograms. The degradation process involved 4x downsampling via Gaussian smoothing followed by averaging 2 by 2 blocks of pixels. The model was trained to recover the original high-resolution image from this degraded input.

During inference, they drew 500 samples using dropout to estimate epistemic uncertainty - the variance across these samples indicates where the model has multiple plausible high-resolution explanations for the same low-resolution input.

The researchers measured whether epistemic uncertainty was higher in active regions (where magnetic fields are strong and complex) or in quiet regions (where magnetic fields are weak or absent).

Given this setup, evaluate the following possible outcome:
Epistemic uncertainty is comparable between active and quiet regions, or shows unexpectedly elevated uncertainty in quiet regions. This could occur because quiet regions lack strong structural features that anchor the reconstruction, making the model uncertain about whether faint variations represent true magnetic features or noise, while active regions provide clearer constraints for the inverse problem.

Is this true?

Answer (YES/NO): NO